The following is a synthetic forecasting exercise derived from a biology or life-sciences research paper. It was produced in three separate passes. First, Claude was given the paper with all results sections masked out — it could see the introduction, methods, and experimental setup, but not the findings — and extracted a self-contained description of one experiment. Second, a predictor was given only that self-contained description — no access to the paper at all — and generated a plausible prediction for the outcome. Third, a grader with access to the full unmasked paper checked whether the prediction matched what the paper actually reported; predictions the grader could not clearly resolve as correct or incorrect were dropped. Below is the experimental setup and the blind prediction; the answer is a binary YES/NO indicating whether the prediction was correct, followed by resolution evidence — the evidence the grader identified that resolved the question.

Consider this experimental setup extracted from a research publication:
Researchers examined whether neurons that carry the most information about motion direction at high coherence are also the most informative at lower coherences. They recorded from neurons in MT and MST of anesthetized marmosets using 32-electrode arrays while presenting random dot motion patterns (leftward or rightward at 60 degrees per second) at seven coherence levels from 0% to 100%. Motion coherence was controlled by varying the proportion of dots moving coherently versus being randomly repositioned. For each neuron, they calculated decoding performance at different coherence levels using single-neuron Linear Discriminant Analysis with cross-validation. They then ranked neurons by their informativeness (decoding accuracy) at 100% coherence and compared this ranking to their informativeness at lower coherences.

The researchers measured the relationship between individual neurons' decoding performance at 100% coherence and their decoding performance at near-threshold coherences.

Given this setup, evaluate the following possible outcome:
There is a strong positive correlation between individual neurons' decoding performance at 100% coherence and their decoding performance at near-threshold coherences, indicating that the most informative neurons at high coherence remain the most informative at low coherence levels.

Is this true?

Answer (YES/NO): YES